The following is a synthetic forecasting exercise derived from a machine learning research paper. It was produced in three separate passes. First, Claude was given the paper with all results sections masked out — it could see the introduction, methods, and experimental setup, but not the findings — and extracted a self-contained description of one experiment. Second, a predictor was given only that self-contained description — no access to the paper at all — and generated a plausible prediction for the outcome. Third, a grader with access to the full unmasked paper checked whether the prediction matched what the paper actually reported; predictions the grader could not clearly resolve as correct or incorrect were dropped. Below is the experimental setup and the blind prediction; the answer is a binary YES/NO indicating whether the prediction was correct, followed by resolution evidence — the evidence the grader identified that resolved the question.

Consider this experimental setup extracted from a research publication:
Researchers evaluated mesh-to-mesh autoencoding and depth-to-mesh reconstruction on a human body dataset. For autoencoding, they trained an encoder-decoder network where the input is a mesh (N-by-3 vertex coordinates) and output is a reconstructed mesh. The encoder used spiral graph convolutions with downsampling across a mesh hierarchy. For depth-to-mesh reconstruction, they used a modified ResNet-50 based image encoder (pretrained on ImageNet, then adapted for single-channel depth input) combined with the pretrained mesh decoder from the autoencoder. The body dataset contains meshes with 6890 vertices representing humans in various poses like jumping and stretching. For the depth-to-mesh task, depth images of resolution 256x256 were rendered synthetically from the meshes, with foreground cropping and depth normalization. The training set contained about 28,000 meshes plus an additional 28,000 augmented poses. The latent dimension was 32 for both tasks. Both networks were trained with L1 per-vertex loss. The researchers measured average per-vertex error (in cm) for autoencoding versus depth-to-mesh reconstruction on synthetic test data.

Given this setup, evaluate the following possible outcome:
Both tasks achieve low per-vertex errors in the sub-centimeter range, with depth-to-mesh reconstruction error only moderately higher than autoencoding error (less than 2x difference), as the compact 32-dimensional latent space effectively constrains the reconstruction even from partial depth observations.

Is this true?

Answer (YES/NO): NO